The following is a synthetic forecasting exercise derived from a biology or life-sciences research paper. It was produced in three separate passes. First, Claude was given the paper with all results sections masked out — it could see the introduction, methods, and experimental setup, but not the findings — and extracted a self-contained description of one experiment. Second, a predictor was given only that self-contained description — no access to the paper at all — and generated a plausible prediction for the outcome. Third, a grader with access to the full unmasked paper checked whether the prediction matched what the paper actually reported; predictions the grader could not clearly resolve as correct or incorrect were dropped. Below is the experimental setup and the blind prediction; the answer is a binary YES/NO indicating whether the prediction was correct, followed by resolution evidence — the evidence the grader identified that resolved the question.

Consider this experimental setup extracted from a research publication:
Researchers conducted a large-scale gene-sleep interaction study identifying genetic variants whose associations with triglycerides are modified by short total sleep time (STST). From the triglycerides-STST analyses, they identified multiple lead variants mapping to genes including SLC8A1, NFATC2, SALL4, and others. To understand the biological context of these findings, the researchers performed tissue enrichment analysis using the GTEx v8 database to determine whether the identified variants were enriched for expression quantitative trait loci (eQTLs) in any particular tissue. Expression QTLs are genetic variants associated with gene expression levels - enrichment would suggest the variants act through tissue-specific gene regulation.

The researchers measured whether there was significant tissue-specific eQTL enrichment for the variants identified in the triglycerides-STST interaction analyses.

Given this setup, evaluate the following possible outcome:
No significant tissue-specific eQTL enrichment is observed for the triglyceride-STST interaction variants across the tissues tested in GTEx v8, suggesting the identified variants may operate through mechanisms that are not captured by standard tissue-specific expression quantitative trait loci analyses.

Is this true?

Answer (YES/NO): YES